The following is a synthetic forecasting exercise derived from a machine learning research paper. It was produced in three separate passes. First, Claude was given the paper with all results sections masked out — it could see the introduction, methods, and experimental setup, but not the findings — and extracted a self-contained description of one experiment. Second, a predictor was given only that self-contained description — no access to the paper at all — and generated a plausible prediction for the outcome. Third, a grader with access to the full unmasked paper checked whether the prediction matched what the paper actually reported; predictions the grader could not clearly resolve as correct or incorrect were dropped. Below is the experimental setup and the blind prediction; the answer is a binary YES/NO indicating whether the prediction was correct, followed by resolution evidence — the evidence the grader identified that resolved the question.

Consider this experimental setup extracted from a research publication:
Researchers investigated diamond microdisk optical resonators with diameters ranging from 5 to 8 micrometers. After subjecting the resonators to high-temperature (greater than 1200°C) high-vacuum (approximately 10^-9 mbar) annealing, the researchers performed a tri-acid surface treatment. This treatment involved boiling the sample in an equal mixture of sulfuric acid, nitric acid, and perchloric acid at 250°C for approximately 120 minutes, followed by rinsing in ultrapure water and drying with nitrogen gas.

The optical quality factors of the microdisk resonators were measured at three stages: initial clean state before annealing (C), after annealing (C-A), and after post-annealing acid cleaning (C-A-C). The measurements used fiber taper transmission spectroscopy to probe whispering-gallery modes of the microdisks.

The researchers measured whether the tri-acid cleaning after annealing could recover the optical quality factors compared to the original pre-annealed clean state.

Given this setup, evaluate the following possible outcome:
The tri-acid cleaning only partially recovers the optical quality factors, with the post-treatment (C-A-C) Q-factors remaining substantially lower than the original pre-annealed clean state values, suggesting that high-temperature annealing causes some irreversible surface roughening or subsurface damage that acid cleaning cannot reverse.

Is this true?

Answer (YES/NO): NO